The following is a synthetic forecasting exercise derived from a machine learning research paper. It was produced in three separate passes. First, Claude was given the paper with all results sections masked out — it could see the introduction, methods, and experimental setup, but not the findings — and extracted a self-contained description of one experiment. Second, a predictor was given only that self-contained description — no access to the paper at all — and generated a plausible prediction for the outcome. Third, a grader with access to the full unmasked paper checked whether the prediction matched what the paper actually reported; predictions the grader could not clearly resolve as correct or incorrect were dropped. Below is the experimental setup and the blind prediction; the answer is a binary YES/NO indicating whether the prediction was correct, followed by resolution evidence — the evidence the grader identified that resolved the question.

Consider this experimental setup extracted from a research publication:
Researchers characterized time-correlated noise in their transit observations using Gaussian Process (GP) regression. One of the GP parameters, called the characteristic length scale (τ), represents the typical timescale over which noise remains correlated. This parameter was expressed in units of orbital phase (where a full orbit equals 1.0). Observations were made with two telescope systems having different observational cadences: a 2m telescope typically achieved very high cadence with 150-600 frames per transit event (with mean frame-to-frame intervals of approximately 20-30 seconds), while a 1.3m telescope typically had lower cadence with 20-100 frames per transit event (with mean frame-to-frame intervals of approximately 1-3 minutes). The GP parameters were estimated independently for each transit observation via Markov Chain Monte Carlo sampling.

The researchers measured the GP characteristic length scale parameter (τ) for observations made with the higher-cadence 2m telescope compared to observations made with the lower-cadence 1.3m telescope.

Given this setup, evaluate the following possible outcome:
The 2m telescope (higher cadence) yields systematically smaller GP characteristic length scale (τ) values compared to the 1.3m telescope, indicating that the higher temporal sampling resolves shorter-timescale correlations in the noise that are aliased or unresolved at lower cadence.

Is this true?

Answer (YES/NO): YES